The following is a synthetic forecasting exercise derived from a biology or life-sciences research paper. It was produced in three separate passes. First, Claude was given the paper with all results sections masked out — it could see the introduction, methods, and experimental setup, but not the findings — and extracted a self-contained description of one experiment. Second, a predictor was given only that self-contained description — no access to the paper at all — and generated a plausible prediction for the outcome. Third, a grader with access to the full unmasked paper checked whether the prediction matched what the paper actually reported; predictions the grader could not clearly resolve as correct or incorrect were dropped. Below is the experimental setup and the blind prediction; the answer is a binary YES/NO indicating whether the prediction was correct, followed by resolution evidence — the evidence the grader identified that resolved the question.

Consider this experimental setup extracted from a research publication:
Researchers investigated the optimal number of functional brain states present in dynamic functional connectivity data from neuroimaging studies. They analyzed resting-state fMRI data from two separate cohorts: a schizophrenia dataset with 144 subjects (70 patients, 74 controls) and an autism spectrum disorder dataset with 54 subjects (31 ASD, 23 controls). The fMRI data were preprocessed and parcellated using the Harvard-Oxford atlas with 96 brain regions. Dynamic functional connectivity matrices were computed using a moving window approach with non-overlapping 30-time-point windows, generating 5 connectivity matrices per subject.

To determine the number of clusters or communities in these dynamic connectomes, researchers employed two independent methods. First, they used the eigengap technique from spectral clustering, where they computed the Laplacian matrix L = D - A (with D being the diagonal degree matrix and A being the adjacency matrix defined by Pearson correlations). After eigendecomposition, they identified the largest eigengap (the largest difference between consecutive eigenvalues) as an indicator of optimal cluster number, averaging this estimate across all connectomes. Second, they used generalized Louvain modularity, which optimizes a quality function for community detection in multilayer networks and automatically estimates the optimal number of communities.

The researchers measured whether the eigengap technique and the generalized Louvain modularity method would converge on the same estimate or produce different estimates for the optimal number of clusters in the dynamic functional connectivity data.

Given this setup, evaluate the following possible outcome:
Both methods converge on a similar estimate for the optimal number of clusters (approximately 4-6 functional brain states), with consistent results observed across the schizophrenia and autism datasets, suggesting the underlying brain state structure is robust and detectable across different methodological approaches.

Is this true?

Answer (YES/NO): YES